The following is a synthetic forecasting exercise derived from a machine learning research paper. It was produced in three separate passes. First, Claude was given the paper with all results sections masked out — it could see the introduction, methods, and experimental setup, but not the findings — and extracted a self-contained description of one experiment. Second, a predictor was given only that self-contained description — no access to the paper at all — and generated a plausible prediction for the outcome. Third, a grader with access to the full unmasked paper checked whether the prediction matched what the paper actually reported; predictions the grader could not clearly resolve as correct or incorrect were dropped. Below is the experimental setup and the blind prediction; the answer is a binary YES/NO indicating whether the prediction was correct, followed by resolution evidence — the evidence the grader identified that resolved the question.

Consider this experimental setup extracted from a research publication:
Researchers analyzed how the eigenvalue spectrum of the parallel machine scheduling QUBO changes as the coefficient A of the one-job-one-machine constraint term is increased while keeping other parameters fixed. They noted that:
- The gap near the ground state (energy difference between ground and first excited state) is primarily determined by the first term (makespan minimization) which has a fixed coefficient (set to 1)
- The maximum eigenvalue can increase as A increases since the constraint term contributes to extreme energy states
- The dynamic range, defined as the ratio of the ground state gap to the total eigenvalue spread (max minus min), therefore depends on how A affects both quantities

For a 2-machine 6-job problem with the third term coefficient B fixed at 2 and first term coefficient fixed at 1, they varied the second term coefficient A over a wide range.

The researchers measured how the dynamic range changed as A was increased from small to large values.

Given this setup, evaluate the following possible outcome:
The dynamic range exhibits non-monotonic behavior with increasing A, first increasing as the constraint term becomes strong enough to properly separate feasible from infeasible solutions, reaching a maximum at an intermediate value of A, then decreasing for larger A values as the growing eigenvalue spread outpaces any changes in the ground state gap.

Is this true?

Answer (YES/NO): NO